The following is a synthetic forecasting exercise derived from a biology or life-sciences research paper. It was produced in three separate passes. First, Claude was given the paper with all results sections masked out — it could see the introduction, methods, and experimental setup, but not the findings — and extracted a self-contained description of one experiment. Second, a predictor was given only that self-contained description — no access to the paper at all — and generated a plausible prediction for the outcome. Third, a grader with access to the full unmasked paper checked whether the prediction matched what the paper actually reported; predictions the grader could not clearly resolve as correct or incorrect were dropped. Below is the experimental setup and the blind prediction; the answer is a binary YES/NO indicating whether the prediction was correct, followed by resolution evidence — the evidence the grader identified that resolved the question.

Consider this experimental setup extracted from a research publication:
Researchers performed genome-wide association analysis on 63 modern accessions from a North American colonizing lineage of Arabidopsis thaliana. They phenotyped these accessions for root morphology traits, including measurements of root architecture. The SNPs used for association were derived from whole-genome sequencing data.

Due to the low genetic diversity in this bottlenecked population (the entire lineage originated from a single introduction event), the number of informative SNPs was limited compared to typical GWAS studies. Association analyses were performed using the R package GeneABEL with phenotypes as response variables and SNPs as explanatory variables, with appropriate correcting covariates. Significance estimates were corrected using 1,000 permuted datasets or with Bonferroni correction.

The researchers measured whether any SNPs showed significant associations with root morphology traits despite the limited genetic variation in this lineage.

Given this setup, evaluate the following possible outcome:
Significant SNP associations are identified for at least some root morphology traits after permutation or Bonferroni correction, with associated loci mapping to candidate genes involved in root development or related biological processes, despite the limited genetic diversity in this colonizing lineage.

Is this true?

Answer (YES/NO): YES